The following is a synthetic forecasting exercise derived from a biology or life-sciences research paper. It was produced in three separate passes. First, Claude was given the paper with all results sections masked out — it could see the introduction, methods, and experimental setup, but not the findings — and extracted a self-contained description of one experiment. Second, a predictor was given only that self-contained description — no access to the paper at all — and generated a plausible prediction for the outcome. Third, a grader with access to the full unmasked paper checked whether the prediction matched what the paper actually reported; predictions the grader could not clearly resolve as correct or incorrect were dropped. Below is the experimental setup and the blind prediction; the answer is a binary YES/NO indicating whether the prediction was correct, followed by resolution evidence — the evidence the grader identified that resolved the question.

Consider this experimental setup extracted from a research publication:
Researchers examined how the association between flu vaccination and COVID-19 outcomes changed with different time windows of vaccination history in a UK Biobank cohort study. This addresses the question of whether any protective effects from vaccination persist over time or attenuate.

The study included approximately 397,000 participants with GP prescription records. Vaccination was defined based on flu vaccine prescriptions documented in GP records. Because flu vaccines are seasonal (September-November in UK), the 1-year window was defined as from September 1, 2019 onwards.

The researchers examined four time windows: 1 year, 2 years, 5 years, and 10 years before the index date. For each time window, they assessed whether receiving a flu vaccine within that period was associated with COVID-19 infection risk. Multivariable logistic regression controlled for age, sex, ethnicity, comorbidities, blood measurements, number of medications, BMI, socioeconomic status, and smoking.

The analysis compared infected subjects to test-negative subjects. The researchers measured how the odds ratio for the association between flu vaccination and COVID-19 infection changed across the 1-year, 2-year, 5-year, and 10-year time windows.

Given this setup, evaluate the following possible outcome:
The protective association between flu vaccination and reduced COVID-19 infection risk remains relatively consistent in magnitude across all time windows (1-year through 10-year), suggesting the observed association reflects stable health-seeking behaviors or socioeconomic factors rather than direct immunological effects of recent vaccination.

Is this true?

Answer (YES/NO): NO